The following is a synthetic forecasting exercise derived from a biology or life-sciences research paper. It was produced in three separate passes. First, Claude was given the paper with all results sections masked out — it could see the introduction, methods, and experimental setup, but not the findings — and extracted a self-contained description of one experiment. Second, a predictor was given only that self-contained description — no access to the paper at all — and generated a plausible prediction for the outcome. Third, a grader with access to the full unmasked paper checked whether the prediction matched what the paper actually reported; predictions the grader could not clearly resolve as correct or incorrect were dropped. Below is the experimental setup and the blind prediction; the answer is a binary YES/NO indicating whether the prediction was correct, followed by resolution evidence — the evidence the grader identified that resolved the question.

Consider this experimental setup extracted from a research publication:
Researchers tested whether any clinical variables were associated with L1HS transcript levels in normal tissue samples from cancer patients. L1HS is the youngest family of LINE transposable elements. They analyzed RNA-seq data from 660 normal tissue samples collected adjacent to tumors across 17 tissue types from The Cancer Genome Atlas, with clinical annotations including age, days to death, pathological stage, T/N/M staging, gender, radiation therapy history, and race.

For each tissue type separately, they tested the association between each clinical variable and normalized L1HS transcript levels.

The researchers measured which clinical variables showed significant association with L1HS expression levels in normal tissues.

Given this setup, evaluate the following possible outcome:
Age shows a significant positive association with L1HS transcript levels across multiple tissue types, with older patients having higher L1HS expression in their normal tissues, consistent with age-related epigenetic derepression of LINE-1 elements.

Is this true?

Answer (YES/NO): NO